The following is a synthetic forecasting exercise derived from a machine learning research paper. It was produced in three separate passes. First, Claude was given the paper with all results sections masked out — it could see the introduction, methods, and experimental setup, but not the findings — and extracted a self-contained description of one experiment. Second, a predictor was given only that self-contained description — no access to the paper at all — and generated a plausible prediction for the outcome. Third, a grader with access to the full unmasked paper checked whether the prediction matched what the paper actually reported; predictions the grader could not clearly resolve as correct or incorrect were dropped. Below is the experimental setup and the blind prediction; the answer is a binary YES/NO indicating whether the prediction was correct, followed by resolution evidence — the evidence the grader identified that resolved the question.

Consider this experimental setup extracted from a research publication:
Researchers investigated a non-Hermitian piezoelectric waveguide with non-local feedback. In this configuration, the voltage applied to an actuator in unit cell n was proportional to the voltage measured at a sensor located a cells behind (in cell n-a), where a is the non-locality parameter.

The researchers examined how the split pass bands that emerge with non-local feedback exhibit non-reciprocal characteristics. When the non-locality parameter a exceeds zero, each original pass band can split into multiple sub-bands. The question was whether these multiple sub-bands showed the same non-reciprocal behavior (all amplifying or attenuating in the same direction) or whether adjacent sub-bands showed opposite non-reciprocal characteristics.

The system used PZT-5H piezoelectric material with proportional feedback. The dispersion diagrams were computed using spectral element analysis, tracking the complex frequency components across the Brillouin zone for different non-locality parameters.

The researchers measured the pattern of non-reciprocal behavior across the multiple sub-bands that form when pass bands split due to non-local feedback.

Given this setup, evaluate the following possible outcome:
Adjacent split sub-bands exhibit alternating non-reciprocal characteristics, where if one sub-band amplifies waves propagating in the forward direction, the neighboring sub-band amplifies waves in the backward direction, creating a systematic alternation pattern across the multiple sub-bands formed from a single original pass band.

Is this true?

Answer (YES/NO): YES